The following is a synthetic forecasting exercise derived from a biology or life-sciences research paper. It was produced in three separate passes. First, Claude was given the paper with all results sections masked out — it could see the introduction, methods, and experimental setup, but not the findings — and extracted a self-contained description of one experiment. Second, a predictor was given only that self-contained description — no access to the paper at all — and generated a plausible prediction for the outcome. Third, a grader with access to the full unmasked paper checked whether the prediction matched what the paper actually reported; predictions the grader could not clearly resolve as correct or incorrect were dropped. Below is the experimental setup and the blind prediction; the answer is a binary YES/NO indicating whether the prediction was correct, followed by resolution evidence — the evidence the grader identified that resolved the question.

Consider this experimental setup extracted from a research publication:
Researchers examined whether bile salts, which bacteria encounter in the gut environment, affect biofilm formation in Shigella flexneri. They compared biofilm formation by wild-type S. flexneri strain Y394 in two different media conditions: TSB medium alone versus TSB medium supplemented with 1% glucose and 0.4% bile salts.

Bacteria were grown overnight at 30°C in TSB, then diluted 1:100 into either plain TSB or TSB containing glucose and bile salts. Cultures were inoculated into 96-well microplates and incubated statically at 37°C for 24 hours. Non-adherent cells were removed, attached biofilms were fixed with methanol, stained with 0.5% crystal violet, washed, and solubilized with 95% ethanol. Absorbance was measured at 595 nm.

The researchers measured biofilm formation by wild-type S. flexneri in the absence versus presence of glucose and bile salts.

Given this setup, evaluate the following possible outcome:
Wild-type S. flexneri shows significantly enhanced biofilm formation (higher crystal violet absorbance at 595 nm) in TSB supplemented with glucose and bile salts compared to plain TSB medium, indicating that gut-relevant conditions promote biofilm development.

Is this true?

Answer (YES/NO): YES